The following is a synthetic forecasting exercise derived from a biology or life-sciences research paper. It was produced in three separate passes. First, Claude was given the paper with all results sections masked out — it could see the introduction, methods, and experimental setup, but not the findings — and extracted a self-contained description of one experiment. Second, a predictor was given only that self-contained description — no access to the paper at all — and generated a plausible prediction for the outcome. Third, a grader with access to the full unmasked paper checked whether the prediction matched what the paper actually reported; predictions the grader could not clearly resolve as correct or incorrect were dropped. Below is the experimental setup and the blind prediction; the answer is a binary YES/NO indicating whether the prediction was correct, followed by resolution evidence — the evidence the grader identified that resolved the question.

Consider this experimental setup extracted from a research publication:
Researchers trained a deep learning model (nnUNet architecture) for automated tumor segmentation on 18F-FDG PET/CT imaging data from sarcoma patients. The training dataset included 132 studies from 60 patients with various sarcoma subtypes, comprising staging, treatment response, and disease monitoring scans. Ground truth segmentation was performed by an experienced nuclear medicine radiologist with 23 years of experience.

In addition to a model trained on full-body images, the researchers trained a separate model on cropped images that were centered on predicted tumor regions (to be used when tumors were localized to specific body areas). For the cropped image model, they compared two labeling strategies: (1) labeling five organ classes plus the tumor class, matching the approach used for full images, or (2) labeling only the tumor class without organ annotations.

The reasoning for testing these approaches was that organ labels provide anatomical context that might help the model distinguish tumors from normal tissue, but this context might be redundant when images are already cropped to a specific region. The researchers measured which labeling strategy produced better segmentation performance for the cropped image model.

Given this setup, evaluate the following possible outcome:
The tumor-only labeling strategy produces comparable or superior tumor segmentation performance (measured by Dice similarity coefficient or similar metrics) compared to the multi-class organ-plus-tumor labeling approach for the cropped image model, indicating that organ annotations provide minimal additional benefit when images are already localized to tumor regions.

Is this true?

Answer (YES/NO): YES